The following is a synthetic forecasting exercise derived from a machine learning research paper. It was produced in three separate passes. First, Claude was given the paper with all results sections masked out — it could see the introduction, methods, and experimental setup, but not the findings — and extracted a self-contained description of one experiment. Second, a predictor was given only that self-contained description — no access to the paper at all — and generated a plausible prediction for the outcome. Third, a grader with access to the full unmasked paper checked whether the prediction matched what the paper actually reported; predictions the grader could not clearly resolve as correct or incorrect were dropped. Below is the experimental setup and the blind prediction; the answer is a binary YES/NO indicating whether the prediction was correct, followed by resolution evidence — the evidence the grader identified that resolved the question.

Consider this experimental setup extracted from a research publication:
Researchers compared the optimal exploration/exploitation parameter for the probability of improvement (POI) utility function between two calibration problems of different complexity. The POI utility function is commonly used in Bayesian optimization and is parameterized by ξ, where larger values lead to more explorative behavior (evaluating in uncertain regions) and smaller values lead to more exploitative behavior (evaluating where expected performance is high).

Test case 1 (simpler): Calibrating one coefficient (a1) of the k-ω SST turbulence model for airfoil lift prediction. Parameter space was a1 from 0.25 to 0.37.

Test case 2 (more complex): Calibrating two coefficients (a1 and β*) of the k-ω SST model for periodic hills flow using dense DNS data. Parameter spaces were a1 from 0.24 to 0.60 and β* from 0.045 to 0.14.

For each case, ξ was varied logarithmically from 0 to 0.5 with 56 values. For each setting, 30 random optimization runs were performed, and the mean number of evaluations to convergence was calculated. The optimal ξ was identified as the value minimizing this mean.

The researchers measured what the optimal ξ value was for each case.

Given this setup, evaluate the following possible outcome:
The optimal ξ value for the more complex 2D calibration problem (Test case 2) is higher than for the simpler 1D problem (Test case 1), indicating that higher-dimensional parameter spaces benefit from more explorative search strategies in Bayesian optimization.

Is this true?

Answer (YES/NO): YES